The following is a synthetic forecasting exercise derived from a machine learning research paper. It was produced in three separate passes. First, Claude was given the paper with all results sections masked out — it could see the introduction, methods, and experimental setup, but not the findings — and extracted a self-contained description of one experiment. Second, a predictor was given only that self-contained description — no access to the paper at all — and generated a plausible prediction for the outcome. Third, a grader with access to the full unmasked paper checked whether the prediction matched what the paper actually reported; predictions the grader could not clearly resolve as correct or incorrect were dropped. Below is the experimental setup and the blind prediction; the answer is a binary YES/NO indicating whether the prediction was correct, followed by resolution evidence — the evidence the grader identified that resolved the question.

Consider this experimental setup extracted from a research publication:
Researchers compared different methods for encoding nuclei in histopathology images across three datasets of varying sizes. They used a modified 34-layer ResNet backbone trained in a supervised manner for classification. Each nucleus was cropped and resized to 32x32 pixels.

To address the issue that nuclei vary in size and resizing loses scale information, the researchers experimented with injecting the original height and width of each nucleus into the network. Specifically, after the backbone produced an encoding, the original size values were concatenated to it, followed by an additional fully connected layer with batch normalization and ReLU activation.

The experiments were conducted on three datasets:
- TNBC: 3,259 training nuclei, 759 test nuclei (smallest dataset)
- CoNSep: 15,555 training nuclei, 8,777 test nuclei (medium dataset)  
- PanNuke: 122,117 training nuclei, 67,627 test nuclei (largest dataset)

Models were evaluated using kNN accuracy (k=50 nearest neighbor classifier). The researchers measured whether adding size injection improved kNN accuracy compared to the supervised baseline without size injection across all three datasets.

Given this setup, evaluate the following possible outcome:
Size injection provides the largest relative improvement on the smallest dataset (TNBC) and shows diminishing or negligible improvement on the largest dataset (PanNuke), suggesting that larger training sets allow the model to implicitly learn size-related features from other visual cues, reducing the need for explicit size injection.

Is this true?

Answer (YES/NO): NO